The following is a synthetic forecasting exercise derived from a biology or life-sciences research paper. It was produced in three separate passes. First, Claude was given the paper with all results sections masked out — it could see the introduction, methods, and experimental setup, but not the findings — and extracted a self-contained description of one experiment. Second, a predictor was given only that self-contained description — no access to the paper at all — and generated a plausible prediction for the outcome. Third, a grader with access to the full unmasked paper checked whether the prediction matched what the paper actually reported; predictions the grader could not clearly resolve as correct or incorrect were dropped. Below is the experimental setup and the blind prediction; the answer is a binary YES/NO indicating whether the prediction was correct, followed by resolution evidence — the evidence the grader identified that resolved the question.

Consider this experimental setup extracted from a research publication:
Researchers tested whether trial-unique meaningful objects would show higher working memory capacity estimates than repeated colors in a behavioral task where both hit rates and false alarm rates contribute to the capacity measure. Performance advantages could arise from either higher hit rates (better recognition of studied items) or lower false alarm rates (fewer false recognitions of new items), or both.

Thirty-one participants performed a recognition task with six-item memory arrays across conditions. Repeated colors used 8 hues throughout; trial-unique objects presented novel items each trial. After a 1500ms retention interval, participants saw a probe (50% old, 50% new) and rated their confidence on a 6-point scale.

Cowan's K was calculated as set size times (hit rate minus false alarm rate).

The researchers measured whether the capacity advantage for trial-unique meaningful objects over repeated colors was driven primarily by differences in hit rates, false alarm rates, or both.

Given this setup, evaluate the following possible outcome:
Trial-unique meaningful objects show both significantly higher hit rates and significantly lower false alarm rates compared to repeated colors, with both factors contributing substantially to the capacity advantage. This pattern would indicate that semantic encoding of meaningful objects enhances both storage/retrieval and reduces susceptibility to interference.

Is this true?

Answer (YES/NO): NO